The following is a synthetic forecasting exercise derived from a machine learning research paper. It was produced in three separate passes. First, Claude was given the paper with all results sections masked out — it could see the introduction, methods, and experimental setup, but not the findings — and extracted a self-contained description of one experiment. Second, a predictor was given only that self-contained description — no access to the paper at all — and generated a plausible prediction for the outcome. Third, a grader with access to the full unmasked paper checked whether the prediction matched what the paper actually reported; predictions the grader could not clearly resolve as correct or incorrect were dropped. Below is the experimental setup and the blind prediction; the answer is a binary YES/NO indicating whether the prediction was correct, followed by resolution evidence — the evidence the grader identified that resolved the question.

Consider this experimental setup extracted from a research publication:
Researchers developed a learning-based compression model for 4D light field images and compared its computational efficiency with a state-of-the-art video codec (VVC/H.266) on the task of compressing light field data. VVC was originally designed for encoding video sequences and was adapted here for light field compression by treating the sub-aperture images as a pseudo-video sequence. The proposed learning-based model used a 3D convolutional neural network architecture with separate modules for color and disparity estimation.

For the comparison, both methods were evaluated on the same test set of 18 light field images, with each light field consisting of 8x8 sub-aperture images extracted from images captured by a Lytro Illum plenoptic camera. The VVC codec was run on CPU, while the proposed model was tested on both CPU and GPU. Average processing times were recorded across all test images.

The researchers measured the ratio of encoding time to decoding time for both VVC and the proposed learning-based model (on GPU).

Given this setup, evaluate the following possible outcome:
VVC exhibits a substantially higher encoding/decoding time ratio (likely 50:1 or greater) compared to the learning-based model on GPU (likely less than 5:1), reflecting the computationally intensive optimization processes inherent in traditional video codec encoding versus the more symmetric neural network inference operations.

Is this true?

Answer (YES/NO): NO